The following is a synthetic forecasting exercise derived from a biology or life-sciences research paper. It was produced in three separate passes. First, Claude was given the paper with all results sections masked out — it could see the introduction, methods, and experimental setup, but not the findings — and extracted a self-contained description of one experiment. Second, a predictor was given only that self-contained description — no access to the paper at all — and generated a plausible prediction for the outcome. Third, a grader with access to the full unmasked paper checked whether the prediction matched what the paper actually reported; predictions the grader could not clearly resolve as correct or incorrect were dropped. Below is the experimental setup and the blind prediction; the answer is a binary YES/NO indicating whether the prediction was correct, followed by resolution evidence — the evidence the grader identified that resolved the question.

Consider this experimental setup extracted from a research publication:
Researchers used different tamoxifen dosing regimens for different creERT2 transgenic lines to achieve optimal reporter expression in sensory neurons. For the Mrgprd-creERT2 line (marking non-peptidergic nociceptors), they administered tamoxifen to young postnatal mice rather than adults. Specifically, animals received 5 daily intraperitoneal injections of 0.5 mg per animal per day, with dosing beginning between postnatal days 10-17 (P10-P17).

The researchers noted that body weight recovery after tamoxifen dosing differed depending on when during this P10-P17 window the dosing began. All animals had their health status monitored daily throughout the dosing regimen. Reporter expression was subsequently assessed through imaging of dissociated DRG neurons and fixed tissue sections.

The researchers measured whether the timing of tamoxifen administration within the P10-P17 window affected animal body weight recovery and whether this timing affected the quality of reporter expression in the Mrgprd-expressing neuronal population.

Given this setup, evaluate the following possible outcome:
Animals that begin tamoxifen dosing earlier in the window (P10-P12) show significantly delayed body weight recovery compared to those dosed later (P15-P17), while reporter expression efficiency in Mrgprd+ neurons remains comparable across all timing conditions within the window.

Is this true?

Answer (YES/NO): YES